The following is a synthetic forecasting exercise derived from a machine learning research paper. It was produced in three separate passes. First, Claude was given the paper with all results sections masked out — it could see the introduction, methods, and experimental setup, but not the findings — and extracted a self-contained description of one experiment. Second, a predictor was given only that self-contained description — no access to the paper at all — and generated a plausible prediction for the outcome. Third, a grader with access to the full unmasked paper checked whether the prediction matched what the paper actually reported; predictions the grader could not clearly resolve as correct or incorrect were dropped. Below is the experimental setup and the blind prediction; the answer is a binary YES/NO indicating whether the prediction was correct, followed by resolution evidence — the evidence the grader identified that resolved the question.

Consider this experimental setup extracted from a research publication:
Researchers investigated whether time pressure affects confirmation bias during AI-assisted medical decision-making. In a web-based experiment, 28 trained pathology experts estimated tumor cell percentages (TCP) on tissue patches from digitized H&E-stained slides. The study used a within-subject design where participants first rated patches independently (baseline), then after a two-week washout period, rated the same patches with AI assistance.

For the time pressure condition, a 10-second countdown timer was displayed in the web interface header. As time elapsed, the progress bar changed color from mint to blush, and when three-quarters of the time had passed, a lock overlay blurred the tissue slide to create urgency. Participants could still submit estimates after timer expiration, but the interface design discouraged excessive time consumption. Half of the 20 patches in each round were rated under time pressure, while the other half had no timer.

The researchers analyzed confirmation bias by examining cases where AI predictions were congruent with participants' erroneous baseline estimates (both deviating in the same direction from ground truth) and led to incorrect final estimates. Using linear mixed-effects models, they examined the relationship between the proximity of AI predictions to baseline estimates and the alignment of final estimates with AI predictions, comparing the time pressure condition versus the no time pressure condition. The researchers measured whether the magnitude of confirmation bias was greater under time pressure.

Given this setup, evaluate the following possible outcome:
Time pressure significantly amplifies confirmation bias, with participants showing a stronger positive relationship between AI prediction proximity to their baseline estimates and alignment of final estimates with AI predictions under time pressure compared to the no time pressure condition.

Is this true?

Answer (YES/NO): NO